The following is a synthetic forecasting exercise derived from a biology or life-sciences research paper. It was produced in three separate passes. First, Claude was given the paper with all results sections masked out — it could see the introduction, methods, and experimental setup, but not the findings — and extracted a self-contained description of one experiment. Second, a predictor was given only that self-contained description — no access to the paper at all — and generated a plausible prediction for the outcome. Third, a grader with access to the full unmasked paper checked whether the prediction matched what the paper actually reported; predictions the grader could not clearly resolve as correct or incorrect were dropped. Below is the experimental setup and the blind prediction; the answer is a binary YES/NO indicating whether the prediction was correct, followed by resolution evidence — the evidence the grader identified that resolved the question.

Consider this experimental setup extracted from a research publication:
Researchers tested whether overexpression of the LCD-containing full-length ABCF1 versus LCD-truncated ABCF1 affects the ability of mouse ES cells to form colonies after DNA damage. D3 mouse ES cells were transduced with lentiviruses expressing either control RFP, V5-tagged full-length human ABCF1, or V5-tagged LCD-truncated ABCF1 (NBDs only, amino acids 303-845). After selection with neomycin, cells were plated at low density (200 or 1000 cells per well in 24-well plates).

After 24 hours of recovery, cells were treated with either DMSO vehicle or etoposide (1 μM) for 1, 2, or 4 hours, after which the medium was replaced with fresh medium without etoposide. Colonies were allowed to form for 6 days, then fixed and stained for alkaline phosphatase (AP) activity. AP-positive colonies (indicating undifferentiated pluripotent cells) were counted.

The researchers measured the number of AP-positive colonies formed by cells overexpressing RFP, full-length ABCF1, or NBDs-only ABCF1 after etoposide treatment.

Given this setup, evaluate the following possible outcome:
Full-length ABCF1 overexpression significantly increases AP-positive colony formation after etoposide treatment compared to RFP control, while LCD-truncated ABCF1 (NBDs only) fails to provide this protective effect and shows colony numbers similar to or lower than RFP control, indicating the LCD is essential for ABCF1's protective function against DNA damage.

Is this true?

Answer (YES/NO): YES